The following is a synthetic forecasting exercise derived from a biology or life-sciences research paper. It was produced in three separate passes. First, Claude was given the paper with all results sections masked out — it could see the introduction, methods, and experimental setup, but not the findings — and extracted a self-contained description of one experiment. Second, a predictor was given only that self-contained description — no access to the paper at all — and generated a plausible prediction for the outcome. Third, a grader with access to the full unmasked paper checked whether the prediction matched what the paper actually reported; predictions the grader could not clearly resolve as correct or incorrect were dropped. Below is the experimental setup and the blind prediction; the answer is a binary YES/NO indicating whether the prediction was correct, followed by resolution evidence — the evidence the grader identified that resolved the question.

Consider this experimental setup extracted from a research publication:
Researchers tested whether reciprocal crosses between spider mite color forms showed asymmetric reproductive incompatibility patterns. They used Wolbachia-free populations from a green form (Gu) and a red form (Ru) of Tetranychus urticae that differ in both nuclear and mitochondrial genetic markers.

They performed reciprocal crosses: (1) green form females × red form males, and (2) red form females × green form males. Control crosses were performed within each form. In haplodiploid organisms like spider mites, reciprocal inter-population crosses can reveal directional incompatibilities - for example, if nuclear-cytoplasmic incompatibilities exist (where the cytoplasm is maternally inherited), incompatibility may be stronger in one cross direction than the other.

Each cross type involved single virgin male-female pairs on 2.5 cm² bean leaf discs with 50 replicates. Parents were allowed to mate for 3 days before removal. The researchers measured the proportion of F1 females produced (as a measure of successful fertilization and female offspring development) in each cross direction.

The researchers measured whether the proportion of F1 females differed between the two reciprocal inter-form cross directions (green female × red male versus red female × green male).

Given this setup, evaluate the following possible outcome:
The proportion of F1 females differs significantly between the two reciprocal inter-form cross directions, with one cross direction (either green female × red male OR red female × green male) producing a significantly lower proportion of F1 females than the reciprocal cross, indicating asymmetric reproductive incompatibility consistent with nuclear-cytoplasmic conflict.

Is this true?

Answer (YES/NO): YES